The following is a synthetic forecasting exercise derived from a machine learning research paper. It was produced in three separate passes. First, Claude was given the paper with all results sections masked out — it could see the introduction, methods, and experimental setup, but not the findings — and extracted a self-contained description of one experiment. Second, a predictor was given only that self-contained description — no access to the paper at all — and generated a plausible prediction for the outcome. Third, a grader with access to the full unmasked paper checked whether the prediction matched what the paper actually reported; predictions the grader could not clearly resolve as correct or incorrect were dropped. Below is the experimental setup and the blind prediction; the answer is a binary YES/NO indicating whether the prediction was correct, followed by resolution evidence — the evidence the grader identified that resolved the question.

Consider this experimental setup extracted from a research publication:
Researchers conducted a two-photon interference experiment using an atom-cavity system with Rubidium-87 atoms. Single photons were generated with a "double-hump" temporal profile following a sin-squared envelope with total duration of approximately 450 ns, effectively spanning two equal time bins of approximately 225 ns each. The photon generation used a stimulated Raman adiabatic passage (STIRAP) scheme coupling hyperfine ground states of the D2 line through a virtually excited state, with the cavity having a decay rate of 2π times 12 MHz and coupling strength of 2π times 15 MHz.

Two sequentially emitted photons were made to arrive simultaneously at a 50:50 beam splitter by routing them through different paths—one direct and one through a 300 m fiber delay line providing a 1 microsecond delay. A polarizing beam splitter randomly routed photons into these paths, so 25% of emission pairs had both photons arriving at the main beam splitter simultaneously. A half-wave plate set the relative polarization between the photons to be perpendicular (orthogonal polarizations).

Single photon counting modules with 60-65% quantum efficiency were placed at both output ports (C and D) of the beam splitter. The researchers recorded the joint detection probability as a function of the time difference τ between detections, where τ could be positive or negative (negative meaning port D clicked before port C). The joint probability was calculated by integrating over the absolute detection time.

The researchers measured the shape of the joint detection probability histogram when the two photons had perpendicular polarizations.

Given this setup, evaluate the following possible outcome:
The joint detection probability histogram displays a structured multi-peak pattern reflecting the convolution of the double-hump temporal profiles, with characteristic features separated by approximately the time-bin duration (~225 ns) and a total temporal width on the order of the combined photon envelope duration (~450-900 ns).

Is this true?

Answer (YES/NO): YES